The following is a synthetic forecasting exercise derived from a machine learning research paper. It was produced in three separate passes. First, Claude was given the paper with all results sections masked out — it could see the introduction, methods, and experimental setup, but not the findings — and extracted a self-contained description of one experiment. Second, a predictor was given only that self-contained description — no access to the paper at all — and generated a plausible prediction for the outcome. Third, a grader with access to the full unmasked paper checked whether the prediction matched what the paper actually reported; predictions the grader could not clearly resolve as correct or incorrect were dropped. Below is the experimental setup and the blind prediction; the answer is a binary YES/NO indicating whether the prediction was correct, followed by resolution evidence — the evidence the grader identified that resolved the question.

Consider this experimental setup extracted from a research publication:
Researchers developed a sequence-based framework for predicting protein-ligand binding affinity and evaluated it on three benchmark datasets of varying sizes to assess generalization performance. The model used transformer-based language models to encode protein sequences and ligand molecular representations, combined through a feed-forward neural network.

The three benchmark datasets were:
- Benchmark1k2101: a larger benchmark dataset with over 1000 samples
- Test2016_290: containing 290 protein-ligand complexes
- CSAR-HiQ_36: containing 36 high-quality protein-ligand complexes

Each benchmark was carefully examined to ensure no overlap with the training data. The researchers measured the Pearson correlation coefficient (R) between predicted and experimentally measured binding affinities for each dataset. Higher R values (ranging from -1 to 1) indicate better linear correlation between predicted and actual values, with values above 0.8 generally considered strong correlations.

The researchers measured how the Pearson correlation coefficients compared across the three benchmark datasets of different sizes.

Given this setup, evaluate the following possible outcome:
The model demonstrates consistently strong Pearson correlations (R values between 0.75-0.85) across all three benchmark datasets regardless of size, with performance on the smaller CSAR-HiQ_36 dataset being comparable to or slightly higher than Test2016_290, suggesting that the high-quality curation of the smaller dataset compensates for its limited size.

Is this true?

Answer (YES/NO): NO